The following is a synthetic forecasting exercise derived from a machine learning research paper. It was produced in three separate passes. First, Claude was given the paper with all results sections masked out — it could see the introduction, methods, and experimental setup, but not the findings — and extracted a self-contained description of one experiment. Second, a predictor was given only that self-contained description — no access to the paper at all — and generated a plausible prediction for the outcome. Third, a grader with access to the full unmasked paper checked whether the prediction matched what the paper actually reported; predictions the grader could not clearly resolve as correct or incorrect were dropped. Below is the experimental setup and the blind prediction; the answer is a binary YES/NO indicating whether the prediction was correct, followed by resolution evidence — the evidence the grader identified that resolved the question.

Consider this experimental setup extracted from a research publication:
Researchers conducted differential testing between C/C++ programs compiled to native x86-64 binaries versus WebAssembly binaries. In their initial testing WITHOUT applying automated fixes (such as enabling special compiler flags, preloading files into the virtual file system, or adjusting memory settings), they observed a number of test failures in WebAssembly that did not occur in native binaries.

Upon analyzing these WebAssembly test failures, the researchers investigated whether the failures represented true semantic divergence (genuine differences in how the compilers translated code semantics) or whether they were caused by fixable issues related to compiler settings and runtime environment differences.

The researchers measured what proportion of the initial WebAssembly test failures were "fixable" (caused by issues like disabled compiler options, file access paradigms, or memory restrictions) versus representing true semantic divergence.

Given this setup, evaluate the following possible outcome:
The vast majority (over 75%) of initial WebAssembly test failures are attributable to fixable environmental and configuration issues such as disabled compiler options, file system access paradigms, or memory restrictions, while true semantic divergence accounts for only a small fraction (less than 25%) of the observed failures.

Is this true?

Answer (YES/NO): YES